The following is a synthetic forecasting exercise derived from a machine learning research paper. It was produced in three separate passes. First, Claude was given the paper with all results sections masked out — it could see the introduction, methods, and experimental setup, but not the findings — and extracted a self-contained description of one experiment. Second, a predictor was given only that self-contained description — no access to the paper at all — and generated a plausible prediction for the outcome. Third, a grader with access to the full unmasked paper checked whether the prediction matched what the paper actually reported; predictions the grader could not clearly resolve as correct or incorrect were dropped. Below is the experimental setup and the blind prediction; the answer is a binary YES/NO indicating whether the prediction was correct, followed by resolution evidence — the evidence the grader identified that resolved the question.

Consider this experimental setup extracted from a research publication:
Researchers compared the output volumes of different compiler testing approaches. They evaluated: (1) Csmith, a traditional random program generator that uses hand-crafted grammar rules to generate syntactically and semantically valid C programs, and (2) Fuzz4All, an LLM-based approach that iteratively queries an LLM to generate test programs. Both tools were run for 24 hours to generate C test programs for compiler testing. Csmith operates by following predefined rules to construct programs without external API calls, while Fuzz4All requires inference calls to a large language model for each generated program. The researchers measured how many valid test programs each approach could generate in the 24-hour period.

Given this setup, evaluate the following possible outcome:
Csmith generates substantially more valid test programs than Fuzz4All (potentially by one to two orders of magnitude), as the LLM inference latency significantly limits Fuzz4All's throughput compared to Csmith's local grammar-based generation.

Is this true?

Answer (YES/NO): YES